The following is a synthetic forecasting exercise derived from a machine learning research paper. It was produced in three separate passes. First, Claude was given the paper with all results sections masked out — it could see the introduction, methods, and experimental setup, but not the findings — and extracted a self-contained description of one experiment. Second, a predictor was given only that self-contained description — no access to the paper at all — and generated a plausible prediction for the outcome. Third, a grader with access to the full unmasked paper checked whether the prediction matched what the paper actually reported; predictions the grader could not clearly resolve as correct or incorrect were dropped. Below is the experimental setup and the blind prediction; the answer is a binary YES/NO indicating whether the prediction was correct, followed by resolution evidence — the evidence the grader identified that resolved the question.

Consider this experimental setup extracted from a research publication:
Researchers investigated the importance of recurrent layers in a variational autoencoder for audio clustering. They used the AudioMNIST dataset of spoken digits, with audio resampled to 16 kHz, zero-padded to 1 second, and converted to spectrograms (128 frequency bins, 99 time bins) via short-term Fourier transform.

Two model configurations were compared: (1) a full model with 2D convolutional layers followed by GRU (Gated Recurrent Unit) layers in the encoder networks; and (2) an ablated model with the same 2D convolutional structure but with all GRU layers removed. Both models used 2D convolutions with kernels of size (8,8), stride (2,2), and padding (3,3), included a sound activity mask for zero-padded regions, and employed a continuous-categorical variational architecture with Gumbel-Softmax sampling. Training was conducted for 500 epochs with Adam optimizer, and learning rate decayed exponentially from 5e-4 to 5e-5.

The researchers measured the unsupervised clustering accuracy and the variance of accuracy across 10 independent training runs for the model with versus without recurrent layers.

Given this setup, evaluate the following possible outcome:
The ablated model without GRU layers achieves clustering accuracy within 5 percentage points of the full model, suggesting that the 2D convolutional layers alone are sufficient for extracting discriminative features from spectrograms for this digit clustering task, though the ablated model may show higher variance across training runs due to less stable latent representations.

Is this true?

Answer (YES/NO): NO